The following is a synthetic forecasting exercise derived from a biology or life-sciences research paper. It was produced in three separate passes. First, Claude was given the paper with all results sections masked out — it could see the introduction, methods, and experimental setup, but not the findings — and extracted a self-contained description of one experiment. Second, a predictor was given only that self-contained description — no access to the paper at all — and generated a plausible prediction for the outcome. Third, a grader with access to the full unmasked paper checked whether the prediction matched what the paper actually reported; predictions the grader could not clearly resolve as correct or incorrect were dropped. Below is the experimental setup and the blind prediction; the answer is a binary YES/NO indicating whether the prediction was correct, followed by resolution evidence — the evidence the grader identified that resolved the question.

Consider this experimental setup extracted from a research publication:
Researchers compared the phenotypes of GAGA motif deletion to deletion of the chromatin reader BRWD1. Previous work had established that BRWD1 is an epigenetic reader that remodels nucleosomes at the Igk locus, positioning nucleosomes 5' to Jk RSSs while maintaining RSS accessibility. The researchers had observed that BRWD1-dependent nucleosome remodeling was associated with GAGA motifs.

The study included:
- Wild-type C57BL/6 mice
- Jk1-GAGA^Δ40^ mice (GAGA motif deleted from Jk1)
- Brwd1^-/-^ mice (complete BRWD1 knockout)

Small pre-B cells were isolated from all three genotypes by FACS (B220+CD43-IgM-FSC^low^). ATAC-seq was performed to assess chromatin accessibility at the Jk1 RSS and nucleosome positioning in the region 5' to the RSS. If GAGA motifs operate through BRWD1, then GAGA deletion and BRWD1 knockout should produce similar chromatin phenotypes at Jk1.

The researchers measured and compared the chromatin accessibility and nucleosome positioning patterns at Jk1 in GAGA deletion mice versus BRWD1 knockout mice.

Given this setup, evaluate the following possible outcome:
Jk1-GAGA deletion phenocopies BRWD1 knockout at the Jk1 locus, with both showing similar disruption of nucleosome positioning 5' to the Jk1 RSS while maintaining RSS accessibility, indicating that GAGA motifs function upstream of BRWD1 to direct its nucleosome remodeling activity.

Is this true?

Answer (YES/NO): NO